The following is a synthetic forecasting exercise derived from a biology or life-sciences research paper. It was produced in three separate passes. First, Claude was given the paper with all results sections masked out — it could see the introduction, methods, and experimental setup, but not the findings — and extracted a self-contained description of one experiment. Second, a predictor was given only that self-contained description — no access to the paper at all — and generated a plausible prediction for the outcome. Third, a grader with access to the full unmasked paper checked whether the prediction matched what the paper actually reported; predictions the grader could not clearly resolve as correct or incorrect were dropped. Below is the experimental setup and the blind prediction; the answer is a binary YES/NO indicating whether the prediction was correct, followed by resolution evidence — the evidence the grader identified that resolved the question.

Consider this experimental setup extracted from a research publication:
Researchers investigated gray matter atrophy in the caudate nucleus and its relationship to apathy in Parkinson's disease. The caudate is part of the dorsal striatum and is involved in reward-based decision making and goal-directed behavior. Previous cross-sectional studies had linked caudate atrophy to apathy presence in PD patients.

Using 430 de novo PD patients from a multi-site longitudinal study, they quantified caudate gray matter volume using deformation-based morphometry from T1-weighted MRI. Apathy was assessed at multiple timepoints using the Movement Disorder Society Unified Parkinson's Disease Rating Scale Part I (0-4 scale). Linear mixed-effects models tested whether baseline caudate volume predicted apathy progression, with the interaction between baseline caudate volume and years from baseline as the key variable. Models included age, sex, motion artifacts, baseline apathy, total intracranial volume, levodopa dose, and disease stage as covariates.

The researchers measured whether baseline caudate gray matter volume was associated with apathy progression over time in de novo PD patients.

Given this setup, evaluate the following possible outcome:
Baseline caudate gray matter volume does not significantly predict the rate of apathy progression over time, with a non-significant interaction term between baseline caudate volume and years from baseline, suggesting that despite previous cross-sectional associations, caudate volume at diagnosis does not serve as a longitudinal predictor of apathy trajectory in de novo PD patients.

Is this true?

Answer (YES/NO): YES